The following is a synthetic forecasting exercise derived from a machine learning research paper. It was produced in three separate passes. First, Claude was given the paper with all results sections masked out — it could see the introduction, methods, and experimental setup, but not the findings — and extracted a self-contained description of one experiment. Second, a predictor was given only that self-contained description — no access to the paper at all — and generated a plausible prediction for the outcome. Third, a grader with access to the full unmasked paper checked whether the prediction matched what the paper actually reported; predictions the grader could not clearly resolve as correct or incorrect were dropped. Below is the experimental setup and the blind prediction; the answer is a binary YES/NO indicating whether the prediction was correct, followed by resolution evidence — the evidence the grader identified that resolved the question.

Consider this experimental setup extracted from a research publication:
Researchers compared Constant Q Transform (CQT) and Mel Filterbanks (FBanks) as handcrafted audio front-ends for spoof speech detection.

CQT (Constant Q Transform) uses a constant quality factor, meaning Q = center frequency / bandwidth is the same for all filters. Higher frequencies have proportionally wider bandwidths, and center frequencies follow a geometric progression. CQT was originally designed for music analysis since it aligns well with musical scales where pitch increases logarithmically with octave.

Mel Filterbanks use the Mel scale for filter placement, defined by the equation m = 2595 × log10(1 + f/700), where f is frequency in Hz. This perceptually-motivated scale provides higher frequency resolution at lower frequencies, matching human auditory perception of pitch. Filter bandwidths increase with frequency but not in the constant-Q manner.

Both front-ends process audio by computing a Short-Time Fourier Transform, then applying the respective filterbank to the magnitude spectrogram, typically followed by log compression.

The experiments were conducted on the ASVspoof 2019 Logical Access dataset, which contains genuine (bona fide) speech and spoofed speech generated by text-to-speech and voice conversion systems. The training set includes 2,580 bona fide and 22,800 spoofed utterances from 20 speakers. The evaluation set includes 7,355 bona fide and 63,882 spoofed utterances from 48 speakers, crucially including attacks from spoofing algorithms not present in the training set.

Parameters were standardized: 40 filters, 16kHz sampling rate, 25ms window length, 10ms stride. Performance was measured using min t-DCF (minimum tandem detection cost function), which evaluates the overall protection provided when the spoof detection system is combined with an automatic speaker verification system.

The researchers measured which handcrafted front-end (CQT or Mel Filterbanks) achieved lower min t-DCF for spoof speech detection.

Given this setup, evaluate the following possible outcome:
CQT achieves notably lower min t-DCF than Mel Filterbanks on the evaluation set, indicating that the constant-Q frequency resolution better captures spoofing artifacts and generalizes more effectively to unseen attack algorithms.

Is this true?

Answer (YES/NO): NO